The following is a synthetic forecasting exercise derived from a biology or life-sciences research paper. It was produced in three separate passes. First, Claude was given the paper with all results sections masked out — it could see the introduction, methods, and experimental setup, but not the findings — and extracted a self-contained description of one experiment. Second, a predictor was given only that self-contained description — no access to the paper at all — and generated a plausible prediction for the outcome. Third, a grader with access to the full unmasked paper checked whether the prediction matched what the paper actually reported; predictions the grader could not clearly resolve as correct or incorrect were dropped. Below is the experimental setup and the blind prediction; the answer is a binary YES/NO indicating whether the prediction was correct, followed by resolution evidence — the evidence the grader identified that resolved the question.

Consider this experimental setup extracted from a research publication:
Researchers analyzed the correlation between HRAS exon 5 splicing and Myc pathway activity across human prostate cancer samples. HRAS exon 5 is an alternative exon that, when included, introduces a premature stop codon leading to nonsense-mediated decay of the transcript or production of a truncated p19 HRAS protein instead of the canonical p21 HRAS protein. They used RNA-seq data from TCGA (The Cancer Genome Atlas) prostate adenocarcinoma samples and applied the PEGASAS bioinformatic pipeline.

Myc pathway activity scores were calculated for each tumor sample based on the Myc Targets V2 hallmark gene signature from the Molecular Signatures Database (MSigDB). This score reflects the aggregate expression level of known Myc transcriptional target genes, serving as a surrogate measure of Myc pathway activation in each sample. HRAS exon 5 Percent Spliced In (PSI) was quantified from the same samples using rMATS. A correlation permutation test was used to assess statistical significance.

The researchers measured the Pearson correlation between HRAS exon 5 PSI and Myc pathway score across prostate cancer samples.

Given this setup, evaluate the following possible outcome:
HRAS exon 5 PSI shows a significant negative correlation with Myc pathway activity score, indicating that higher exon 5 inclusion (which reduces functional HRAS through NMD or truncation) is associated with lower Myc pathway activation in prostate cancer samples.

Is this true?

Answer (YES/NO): YES